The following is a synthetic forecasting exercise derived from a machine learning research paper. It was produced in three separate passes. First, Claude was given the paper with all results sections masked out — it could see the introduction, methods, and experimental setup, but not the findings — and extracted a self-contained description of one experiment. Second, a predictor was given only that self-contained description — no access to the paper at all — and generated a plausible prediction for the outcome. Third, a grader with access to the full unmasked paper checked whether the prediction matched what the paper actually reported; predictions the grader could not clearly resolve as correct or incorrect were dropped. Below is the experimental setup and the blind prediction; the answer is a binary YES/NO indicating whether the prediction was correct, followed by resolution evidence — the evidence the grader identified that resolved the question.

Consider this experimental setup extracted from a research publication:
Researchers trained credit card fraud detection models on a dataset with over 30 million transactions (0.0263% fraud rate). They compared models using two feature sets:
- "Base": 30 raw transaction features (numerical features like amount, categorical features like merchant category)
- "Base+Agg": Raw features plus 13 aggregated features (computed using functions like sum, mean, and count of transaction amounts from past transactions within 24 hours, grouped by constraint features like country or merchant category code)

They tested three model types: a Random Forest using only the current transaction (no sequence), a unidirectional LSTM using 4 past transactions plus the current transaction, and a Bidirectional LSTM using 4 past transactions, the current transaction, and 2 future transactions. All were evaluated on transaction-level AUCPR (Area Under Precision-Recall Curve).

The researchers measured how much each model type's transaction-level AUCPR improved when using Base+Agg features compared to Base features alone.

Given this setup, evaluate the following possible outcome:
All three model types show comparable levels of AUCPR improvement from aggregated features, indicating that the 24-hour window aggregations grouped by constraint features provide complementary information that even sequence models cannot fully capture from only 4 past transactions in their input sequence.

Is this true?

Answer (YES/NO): NO